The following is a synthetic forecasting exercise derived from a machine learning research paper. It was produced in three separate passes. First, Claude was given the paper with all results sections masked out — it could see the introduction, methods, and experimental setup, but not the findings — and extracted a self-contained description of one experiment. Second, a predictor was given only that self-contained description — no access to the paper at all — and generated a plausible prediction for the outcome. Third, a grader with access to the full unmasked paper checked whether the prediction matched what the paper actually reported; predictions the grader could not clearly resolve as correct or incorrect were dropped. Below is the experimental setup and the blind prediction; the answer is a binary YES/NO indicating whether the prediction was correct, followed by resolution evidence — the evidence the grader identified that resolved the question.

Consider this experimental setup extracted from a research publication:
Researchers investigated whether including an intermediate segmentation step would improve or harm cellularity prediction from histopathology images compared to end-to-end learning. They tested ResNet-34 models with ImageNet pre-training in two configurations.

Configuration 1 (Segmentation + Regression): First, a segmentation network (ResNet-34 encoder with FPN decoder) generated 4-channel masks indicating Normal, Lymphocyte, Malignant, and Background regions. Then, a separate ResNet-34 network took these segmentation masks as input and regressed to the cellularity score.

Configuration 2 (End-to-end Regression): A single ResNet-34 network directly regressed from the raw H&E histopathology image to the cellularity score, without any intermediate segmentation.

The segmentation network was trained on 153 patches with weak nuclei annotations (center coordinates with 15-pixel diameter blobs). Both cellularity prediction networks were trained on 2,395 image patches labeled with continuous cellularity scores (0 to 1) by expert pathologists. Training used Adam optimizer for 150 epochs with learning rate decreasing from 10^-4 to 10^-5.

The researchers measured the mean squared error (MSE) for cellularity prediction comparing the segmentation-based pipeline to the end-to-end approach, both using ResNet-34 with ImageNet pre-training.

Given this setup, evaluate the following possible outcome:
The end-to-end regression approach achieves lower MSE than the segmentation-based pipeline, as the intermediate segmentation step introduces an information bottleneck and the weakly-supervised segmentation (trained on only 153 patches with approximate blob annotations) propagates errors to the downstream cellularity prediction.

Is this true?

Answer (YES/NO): YES